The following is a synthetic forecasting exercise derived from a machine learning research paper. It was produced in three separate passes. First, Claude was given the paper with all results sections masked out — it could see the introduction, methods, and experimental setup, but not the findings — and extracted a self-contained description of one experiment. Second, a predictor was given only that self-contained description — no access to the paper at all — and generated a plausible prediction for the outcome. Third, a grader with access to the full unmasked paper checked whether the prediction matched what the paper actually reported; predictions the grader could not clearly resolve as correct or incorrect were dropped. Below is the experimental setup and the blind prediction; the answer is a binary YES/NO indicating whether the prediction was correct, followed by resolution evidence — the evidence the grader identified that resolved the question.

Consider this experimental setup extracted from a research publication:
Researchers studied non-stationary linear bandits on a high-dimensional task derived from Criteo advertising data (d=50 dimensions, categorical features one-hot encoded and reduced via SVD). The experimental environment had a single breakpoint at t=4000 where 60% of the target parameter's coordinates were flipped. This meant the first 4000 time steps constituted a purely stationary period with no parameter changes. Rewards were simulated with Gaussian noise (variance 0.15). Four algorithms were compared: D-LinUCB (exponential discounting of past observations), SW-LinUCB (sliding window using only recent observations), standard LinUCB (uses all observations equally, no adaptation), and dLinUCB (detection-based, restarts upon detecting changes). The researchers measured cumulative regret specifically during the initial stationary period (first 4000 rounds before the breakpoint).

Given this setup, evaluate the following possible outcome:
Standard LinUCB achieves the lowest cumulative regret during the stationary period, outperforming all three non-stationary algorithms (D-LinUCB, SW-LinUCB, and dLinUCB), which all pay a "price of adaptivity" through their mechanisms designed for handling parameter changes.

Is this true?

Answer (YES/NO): NO